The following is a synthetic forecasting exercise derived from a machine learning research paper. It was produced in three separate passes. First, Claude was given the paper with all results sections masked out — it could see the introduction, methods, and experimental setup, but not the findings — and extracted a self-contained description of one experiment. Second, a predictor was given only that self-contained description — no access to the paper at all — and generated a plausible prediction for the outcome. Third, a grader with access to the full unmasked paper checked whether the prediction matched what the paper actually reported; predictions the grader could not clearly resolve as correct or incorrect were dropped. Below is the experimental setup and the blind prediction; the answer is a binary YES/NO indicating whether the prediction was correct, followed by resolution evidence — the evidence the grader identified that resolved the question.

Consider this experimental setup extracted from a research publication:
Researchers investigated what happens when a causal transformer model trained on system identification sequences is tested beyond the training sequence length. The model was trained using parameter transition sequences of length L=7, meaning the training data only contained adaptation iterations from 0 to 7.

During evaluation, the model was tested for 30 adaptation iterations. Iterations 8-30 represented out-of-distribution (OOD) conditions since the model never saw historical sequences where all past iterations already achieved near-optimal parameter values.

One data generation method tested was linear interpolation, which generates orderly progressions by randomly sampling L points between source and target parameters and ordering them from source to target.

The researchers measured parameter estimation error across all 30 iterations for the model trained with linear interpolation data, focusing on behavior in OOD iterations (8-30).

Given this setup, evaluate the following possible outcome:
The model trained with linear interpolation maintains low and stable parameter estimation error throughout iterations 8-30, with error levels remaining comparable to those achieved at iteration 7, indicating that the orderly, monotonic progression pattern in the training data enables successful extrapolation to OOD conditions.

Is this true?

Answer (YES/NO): NO